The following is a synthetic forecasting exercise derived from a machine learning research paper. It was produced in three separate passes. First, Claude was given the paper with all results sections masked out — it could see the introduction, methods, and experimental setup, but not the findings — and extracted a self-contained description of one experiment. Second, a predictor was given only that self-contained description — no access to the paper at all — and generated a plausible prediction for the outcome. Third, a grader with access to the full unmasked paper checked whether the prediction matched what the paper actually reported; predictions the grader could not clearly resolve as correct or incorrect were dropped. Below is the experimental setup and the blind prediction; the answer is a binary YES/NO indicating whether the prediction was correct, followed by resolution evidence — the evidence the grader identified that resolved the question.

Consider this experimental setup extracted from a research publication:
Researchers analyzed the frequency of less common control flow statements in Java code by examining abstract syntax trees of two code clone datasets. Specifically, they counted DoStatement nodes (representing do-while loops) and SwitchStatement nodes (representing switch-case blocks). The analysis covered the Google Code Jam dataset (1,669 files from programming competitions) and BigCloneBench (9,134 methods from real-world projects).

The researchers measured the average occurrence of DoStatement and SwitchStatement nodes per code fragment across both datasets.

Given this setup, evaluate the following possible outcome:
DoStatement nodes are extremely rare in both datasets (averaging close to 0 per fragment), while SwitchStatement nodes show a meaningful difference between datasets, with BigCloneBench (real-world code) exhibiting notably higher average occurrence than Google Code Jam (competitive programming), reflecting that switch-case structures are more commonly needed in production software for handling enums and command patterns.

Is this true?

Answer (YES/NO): NO